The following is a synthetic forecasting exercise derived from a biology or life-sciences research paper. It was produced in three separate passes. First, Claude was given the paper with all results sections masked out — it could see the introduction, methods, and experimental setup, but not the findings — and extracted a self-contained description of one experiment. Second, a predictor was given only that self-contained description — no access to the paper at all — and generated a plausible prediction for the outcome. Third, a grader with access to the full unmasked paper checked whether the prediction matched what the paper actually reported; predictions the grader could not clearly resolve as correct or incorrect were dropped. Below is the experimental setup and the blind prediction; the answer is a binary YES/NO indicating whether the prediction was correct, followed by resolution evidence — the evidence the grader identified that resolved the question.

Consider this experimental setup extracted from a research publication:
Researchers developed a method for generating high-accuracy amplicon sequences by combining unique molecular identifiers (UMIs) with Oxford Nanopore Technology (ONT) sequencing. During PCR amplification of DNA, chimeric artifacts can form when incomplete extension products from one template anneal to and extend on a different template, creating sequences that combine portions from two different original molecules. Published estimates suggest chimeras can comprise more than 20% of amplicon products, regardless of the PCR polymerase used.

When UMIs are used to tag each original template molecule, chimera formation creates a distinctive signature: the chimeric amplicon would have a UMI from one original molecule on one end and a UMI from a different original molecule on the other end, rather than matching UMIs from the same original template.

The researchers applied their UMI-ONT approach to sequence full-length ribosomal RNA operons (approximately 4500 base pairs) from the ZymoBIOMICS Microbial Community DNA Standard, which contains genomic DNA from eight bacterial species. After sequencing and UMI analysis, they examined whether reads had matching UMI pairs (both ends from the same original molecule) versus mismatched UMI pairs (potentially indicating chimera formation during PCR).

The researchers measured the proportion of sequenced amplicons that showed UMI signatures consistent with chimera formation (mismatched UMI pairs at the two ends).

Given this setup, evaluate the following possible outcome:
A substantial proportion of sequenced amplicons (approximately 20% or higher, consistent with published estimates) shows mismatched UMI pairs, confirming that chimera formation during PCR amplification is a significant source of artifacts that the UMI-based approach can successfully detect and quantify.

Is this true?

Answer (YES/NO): NO